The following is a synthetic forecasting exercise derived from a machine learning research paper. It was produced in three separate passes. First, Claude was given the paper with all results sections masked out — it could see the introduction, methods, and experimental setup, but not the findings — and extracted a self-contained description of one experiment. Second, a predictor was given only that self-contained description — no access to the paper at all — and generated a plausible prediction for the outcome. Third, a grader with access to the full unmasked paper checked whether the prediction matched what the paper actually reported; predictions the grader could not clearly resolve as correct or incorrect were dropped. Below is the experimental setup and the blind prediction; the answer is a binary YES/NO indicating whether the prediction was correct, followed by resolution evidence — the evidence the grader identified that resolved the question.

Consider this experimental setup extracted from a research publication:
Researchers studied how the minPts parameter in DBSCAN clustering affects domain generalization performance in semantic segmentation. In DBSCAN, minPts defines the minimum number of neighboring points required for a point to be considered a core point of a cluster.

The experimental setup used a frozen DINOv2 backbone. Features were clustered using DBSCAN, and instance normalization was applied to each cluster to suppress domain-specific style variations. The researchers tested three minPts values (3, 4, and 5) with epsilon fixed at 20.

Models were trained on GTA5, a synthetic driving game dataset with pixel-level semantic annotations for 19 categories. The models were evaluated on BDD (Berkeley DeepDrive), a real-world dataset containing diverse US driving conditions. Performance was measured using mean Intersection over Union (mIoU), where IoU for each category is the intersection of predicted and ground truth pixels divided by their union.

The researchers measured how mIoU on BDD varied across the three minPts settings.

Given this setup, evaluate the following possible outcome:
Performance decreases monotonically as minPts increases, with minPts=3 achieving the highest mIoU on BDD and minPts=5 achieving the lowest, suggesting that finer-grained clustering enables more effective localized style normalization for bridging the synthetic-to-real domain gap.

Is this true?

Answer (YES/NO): NO